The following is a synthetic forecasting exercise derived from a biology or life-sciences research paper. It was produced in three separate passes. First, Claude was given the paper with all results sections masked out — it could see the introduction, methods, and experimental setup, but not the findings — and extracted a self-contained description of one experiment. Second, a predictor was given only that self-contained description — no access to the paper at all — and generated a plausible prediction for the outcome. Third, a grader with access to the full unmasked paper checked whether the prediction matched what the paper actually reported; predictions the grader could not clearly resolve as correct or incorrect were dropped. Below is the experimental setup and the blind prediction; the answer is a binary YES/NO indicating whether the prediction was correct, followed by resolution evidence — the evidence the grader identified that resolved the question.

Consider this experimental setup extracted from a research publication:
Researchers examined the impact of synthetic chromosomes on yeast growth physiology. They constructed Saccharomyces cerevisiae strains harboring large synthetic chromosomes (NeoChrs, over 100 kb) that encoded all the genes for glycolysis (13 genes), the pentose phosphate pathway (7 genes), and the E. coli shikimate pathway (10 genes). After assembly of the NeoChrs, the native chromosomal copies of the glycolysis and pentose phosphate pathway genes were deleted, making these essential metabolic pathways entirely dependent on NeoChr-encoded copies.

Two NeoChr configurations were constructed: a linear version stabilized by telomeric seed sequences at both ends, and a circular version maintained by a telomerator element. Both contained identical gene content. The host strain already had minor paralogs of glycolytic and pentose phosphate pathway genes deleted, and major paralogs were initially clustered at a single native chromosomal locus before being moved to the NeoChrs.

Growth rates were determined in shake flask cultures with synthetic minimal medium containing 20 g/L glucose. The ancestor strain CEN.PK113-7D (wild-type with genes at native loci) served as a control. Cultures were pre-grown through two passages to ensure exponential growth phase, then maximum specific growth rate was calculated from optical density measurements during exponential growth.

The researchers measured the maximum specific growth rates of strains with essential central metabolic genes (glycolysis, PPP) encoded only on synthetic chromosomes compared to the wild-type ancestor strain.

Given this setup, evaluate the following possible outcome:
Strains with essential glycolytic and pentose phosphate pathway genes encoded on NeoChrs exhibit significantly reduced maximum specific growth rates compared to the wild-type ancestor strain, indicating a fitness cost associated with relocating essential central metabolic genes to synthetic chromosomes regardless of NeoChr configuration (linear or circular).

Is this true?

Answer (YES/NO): NO